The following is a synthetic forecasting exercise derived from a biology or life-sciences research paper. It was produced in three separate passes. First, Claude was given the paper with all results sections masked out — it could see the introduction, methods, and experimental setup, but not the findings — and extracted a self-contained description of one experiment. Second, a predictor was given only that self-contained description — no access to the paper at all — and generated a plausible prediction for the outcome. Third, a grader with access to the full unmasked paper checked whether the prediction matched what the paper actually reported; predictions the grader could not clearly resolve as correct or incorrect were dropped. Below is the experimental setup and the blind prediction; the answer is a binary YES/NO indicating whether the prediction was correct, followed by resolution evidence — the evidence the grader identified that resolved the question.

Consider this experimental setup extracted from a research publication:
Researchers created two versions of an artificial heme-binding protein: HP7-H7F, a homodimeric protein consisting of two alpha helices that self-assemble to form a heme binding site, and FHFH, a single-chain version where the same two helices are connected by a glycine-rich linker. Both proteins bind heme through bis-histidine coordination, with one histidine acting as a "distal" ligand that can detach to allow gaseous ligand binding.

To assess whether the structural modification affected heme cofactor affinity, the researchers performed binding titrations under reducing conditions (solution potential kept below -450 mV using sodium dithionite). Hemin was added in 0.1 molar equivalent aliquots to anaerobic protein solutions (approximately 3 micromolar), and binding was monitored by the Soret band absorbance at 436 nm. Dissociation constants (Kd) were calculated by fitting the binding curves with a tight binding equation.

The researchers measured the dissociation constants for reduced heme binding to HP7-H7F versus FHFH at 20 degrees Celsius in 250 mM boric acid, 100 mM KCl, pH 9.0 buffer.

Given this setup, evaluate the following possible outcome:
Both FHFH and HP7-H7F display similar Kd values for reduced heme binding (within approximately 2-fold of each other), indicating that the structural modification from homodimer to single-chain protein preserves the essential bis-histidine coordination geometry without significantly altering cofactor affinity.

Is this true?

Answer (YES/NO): NO